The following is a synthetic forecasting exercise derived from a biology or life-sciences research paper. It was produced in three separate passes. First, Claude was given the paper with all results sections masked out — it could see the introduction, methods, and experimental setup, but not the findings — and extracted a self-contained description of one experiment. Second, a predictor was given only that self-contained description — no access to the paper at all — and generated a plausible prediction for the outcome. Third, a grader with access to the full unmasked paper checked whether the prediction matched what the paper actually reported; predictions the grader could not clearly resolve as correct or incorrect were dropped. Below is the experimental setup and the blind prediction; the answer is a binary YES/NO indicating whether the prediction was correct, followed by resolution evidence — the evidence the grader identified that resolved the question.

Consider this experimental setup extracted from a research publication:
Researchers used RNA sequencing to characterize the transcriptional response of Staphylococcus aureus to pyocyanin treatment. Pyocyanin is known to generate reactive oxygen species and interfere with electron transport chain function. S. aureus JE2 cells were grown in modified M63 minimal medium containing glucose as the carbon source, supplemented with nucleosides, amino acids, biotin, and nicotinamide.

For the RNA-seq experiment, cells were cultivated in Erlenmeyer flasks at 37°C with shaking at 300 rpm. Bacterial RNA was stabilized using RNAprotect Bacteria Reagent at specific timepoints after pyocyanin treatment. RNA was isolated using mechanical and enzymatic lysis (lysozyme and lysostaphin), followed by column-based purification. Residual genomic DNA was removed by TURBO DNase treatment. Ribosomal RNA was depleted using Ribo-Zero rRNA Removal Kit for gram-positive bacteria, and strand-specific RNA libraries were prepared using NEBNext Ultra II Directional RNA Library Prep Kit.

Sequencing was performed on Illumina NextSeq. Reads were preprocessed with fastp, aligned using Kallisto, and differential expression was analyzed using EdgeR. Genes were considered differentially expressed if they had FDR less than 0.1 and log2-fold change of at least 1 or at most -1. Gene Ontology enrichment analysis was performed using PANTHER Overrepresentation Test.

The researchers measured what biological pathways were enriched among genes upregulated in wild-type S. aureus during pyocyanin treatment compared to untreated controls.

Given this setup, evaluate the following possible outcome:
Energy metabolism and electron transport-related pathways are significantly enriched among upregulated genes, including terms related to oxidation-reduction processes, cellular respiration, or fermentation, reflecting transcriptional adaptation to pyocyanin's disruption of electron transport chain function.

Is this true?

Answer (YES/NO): YES